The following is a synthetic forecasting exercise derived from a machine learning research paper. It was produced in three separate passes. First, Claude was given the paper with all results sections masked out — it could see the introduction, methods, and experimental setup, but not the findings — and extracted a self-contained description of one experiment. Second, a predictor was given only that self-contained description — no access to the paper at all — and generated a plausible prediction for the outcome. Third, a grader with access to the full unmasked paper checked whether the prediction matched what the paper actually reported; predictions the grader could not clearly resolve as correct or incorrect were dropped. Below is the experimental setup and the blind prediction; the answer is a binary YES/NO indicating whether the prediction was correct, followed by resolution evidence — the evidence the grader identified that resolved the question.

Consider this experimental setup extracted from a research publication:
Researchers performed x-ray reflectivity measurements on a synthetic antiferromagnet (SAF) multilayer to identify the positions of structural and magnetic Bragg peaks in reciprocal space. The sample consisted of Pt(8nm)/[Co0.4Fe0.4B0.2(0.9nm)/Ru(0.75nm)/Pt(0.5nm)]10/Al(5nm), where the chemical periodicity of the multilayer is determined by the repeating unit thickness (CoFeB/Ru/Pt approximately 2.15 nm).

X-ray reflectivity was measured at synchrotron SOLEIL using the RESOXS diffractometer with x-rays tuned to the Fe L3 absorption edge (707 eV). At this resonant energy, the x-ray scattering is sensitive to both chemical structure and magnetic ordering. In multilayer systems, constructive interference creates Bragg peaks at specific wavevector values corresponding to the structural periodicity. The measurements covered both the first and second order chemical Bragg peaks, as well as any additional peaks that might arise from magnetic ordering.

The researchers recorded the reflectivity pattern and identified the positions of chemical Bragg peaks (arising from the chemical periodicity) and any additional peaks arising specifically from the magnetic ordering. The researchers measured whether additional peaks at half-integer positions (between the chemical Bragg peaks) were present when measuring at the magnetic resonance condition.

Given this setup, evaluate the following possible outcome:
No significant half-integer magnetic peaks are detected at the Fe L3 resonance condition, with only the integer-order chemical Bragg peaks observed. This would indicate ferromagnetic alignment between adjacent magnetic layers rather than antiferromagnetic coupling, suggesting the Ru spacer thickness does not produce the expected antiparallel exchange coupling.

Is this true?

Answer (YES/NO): NO